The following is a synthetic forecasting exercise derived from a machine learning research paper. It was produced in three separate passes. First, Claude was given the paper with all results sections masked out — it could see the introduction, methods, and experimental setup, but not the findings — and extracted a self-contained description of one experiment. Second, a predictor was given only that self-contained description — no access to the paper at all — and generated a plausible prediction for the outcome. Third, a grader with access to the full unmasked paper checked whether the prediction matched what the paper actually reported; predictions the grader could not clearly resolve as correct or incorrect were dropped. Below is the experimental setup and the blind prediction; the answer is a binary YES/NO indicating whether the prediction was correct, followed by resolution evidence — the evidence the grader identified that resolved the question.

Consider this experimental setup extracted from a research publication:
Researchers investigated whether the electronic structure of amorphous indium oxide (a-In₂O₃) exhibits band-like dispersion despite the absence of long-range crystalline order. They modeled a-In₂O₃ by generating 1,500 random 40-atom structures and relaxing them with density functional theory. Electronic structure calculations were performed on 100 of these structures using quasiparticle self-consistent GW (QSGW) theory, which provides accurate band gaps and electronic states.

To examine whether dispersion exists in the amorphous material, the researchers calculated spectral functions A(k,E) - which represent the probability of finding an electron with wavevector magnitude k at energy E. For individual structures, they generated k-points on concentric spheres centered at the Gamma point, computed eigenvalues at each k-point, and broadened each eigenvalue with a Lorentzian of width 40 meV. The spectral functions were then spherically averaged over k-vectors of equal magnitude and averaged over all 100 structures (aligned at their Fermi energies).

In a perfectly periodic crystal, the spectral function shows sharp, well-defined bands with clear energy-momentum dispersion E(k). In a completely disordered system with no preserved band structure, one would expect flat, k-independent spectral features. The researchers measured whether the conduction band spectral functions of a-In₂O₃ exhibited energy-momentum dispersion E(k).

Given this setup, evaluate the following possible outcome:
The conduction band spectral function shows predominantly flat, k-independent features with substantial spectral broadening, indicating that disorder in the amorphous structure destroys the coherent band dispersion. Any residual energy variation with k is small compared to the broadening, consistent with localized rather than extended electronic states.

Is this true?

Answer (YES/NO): NO